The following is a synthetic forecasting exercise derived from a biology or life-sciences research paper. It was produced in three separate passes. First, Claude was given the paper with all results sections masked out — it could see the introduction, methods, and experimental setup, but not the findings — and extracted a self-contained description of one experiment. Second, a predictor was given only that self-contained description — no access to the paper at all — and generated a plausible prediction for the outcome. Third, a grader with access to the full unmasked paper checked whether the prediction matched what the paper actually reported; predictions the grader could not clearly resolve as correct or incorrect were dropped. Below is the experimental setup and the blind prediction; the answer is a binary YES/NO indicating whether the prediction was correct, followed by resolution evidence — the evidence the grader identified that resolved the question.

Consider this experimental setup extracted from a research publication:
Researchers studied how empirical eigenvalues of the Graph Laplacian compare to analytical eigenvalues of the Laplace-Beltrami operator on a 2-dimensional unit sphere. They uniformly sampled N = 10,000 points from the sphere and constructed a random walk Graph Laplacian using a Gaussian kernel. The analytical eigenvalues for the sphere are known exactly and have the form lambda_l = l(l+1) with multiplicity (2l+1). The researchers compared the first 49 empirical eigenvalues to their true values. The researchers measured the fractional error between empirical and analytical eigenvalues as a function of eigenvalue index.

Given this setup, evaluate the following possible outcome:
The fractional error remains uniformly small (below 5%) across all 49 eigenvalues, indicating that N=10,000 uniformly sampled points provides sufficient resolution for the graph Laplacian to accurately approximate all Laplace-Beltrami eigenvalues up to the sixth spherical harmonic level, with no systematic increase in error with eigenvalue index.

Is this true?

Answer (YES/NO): NO